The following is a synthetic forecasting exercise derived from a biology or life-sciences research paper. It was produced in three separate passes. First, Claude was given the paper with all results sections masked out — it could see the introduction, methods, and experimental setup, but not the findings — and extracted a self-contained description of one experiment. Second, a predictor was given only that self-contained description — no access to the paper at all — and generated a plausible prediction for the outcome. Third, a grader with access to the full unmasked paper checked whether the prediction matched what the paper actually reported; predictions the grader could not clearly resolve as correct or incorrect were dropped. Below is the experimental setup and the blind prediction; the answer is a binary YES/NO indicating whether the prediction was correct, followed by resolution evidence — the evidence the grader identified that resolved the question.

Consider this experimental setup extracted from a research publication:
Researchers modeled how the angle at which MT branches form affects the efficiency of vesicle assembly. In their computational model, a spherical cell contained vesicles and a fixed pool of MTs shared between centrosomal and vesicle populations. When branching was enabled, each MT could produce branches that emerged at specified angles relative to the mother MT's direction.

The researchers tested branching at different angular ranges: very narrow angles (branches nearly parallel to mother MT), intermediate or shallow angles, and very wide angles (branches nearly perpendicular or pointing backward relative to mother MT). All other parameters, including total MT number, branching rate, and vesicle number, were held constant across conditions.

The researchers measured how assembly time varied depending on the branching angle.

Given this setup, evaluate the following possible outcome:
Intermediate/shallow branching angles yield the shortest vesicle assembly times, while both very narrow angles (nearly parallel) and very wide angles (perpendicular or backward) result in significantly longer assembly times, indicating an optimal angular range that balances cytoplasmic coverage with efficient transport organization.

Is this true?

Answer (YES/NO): NO